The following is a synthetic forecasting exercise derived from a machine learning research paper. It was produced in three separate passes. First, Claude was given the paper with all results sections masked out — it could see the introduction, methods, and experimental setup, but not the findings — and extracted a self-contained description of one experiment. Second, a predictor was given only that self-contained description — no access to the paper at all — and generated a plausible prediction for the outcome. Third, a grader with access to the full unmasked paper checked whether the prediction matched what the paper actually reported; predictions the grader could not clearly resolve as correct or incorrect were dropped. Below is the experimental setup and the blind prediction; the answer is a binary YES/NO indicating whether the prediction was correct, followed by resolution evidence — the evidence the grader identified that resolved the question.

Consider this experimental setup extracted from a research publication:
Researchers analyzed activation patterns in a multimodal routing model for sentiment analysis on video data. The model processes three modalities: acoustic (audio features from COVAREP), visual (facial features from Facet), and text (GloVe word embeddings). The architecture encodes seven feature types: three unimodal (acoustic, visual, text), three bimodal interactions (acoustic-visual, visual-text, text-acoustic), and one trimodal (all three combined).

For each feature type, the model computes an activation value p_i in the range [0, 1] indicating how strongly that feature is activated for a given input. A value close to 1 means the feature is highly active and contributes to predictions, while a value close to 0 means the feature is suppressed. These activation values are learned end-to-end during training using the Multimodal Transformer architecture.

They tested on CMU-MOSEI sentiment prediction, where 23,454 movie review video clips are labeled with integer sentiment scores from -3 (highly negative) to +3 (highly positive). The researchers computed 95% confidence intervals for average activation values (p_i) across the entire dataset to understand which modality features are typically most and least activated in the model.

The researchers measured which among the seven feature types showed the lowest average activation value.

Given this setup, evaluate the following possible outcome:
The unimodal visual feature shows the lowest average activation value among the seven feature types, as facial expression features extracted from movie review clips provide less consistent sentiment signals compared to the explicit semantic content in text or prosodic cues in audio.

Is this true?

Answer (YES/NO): NO